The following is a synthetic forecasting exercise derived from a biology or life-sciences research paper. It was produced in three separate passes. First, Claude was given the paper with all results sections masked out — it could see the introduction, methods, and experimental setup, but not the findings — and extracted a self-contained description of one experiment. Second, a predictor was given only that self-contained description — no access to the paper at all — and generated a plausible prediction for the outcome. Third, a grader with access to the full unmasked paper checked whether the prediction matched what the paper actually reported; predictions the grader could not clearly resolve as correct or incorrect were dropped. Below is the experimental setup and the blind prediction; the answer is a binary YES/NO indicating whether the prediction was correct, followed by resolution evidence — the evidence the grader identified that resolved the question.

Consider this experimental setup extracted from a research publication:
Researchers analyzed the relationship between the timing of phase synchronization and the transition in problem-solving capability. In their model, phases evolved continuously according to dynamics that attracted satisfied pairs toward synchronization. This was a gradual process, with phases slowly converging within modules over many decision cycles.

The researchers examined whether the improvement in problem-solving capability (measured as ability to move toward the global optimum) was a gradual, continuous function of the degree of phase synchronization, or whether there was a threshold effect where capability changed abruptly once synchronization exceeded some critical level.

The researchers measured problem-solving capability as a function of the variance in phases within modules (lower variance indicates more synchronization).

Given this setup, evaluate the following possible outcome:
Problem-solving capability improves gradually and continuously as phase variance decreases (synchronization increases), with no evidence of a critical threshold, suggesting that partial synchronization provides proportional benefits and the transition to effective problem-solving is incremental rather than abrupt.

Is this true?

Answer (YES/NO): NO